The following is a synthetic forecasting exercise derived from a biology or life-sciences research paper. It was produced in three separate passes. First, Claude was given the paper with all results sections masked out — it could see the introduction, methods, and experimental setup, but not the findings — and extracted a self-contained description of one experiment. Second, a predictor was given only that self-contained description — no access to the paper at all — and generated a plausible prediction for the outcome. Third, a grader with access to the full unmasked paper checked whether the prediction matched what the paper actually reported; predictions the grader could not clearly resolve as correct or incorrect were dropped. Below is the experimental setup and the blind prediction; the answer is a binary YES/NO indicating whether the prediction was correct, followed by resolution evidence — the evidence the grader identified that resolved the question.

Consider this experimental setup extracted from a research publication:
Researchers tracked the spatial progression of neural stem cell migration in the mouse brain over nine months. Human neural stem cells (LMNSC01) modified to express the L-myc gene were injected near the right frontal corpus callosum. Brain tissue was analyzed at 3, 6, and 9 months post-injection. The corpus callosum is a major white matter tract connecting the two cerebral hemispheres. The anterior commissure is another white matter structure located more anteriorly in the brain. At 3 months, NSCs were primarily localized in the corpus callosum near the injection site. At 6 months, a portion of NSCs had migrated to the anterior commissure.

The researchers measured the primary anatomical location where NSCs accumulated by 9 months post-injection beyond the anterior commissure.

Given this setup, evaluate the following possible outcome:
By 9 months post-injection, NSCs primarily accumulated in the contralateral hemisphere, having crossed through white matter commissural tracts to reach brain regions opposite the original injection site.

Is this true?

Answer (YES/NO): NO